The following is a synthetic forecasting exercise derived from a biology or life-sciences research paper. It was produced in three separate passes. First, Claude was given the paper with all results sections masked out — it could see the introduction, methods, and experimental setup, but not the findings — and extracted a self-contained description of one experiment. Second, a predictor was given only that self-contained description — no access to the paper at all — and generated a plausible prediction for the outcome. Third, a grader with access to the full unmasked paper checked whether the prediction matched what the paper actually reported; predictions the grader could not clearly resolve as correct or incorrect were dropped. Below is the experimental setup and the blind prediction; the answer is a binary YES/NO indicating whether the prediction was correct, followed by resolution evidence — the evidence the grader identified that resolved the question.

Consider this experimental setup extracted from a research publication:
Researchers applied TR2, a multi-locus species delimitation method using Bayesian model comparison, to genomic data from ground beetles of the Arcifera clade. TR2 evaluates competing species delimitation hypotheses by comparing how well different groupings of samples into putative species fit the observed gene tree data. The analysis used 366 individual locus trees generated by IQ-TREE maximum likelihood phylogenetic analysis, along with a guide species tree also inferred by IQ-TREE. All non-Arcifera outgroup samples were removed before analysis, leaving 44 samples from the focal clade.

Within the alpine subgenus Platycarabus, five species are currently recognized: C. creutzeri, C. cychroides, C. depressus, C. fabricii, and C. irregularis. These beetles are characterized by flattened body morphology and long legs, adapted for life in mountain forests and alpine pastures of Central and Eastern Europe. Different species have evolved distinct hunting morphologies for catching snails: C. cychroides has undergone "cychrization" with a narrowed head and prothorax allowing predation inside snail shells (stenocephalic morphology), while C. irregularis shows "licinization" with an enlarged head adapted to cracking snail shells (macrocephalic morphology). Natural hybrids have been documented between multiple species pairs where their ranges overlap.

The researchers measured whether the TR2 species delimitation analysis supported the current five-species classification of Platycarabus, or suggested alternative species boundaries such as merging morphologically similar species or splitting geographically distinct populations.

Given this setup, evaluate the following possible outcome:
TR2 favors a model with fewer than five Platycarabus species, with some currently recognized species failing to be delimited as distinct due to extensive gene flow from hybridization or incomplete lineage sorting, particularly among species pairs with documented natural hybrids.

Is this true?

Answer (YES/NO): NO